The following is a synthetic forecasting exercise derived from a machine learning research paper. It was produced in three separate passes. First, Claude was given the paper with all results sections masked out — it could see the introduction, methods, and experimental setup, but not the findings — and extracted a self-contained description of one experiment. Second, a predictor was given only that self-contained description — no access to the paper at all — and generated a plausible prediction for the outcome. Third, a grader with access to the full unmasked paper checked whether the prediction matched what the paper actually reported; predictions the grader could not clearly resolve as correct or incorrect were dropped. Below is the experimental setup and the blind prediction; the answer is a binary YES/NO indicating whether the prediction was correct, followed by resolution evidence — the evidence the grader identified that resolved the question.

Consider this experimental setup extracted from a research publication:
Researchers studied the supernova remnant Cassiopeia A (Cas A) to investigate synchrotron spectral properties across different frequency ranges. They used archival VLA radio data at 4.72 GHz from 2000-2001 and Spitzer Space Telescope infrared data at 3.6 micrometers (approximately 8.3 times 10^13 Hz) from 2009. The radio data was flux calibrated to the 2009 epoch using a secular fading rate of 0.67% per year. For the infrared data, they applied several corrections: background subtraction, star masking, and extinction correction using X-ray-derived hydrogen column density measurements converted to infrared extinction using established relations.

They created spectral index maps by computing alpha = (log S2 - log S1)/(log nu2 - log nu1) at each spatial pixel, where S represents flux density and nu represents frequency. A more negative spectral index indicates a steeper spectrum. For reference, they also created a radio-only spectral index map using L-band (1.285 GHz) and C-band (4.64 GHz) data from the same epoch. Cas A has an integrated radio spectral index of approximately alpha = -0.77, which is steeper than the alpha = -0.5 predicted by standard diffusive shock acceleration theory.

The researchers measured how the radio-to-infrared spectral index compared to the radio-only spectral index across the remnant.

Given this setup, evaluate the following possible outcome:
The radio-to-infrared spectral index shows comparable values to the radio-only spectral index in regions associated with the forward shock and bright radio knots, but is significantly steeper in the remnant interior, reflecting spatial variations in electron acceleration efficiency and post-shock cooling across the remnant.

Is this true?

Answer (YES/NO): NO